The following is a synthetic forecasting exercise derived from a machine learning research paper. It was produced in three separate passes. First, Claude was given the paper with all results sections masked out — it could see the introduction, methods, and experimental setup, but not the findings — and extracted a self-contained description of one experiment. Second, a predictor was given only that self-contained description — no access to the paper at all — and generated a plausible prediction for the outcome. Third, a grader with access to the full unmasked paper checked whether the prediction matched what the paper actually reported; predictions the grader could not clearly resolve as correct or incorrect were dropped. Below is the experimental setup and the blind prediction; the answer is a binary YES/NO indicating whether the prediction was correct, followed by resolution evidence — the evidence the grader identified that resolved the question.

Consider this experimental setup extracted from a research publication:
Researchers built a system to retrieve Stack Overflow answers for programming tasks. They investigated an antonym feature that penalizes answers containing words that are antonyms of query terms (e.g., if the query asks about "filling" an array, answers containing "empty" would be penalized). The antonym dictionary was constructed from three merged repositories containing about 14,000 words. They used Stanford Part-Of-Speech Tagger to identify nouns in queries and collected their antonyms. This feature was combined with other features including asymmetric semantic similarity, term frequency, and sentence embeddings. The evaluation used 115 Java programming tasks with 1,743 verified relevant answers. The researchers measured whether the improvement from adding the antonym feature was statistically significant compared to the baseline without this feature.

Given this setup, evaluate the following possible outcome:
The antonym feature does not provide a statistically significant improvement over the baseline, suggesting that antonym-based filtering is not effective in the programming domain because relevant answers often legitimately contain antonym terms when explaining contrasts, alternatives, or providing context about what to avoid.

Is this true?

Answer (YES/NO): YES